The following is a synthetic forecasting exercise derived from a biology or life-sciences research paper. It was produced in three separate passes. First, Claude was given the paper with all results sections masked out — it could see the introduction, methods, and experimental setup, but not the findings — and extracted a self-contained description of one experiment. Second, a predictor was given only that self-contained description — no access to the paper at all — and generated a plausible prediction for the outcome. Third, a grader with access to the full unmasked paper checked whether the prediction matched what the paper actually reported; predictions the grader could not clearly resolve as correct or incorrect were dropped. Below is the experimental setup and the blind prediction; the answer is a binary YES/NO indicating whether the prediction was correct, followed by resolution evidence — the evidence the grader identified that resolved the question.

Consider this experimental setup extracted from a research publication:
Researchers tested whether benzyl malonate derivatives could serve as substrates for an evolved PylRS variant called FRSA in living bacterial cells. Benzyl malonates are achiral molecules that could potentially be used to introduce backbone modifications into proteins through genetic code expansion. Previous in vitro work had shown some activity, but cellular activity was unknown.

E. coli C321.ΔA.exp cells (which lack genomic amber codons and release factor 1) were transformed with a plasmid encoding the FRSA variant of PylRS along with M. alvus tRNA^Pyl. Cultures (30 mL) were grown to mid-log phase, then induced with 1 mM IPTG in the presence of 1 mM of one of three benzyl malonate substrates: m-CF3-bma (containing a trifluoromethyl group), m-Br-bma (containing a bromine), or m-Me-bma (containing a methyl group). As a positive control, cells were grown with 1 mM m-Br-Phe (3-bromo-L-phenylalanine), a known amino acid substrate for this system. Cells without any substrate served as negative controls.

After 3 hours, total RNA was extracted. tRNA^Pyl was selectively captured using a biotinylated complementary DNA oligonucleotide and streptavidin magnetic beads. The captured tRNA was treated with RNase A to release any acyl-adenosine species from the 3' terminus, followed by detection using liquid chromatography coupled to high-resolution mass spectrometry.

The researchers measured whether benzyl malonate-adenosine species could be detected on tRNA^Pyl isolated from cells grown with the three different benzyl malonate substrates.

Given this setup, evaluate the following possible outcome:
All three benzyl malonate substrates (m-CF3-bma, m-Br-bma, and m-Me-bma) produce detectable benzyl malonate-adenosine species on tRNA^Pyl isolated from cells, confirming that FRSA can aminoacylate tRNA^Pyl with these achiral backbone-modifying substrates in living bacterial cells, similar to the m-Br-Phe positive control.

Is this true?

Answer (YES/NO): NO